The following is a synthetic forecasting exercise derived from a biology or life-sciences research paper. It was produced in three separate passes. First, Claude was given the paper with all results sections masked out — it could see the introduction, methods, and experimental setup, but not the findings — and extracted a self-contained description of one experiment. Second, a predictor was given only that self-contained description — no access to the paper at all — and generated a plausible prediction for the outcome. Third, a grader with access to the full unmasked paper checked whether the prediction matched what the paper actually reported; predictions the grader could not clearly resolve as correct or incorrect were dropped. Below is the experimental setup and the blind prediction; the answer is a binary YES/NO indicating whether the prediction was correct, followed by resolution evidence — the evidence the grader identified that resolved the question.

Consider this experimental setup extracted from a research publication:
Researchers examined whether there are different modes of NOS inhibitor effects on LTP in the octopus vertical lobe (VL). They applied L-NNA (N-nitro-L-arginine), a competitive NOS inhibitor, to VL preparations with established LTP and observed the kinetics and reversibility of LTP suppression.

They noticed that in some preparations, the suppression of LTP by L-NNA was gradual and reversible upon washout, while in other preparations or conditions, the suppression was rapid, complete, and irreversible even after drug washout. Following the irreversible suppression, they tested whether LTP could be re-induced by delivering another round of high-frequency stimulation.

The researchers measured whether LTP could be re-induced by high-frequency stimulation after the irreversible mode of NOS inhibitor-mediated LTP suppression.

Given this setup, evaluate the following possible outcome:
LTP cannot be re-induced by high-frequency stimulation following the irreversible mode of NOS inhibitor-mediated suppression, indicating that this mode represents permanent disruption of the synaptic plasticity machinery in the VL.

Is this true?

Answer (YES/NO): NO